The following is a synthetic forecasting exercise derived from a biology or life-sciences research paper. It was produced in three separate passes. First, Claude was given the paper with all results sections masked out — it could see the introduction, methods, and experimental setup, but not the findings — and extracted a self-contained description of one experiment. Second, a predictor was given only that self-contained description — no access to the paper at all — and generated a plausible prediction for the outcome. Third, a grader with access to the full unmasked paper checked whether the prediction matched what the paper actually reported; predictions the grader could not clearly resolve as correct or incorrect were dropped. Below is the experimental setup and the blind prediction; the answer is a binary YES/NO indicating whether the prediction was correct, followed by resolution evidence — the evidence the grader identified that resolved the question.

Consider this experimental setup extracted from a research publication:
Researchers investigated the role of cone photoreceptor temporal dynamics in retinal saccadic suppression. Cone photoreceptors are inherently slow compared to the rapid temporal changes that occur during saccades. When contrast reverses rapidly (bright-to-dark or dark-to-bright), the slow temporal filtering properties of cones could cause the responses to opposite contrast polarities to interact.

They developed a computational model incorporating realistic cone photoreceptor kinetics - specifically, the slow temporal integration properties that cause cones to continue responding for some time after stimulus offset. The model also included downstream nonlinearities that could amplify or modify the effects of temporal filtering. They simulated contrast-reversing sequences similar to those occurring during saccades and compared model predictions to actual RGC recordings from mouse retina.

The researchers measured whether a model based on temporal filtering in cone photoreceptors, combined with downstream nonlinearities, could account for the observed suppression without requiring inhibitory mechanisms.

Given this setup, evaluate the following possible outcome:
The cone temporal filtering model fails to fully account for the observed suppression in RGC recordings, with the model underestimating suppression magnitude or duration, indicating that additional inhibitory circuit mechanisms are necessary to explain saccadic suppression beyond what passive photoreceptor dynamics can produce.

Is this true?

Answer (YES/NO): NO